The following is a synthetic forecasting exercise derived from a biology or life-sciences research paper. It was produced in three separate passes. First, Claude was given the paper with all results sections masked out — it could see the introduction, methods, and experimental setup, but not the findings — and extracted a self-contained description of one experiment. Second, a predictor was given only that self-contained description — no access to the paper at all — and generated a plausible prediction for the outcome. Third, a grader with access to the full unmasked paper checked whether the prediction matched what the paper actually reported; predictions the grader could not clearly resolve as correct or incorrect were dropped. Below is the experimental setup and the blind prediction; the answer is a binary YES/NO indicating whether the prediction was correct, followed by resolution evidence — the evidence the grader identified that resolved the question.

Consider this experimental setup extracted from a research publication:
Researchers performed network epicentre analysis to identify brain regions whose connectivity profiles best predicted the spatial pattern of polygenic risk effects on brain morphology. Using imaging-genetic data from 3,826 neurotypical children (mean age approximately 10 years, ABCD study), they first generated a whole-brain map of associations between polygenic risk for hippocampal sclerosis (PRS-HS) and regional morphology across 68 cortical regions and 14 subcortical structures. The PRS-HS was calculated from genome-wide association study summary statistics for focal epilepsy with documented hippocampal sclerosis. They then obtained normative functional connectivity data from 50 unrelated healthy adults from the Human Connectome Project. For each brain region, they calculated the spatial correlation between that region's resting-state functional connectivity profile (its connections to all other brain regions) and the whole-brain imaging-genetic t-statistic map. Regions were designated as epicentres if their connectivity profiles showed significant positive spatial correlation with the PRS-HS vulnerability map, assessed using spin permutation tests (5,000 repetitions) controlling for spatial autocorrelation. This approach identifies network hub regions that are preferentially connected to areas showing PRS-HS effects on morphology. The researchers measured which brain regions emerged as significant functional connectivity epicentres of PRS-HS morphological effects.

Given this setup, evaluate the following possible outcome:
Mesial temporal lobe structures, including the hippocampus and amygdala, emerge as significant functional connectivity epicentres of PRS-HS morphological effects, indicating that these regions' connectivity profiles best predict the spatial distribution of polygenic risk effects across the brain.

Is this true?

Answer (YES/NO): YES